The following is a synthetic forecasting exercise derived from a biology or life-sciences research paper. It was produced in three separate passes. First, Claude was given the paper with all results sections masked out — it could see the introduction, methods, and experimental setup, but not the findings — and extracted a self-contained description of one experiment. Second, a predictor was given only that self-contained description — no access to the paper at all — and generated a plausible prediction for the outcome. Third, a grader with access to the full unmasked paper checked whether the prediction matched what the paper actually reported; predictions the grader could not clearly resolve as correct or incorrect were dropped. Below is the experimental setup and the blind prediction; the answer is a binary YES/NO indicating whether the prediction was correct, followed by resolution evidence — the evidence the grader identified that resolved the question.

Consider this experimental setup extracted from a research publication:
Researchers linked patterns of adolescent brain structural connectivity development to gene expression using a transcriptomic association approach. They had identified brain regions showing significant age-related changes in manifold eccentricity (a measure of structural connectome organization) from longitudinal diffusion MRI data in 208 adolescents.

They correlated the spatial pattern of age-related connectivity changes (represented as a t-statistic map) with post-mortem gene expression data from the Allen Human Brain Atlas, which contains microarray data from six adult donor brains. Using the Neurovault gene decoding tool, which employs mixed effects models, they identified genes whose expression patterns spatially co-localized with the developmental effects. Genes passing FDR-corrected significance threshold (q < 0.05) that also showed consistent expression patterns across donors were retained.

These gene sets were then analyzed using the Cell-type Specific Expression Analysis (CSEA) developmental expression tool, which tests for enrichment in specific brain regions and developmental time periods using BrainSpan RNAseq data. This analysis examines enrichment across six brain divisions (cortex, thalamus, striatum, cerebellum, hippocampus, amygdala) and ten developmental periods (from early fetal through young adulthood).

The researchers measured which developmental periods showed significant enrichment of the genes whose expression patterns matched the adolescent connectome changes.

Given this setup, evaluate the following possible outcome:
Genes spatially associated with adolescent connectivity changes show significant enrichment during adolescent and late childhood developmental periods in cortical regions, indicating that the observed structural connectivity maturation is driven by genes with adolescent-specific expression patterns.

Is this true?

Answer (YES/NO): NO